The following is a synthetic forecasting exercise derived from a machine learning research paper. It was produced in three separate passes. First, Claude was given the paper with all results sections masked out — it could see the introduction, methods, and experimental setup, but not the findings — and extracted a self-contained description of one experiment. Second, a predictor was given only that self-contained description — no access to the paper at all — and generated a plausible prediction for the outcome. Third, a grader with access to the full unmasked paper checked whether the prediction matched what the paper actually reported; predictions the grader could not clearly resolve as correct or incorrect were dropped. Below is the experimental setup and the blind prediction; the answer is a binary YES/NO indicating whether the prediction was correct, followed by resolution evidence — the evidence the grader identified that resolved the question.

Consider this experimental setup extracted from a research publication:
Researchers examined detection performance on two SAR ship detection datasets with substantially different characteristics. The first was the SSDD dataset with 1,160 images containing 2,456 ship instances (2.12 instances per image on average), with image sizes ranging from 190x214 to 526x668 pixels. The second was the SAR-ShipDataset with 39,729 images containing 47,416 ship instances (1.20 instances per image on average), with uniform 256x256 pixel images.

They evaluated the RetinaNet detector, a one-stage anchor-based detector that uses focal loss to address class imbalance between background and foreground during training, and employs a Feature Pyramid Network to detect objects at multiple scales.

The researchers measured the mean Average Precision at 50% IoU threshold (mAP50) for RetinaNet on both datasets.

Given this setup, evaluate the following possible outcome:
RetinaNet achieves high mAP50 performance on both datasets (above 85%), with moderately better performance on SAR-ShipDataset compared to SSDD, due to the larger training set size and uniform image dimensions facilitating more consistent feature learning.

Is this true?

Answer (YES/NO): NO